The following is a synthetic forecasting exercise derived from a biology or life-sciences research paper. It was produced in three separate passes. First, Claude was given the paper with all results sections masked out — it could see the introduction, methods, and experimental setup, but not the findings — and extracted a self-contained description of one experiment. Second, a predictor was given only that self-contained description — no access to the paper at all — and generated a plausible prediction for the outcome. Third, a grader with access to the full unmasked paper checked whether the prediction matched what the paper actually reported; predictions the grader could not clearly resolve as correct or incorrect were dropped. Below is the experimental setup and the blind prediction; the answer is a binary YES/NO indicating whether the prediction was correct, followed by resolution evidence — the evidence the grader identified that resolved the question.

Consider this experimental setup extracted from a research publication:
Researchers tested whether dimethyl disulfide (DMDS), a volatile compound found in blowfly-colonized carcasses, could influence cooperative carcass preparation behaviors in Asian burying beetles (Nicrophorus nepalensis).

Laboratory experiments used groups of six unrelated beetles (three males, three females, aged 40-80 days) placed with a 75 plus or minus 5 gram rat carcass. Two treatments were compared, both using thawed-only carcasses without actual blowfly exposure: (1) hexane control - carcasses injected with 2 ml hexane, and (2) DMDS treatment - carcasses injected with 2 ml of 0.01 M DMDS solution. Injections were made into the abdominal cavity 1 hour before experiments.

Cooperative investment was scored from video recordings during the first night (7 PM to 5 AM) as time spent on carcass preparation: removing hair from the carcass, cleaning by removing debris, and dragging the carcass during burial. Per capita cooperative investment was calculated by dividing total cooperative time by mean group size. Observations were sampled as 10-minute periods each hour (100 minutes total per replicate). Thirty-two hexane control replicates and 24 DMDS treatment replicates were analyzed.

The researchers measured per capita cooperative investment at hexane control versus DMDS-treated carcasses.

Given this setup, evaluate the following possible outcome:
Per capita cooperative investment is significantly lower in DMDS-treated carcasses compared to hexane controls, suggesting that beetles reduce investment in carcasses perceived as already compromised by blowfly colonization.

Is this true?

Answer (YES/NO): NO